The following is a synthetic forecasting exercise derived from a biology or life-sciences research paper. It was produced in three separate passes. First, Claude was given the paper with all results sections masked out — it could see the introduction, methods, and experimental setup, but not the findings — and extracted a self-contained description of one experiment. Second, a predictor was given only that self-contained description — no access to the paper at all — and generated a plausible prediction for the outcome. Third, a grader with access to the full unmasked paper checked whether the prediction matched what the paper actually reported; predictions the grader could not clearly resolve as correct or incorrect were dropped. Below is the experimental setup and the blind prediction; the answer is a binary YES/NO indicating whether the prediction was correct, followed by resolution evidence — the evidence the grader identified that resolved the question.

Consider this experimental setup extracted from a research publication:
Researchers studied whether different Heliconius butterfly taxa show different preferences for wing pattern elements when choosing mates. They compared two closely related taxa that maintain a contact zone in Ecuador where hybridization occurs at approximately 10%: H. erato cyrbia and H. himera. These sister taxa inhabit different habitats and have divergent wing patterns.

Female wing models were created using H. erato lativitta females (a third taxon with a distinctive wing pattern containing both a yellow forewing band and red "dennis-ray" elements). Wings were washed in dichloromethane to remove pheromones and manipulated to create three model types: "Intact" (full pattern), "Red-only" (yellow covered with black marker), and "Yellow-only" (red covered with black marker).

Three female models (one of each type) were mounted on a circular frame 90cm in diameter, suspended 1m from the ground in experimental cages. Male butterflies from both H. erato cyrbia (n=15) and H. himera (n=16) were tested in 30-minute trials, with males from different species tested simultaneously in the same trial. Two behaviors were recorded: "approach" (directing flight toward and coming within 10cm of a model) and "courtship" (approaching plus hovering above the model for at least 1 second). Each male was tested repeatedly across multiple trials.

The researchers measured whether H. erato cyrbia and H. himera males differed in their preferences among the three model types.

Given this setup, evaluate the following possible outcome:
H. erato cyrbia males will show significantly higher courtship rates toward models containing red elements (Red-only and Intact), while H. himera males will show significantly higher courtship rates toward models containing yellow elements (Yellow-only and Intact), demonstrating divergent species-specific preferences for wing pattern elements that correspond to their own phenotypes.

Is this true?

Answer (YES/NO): NO